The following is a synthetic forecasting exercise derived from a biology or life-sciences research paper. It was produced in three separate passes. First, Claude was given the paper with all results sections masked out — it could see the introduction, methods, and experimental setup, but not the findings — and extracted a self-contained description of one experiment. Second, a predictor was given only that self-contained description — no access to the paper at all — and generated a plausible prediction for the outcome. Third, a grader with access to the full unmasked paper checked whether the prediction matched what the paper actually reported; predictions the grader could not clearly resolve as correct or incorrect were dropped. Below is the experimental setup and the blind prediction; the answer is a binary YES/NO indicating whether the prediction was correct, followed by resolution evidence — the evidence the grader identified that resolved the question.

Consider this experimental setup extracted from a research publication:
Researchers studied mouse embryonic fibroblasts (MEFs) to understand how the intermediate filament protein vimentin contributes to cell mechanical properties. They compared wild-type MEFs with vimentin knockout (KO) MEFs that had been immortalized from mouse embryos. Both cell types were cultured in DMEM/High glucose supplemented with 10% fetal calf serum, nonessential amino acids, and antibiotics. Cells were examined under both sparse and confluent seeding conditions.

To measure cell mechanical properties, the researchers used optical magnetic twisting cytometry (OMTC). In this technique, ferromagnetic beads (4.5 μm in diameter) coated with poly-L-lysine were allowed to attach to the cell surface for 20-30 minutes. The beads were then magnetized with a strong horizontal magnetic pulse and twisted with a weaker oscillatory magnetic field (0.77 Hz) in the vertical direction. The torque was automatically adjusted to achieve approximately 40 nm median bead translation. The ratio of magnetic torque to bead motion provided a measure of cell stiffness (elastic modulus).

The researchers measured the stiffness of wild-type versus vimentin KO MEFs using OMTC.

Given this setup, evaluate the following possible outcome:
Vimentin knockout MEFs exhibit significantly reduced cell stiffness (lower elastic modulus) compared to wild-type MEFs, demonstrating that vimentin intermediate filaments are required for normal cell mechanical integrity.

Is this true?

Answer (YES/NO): NO